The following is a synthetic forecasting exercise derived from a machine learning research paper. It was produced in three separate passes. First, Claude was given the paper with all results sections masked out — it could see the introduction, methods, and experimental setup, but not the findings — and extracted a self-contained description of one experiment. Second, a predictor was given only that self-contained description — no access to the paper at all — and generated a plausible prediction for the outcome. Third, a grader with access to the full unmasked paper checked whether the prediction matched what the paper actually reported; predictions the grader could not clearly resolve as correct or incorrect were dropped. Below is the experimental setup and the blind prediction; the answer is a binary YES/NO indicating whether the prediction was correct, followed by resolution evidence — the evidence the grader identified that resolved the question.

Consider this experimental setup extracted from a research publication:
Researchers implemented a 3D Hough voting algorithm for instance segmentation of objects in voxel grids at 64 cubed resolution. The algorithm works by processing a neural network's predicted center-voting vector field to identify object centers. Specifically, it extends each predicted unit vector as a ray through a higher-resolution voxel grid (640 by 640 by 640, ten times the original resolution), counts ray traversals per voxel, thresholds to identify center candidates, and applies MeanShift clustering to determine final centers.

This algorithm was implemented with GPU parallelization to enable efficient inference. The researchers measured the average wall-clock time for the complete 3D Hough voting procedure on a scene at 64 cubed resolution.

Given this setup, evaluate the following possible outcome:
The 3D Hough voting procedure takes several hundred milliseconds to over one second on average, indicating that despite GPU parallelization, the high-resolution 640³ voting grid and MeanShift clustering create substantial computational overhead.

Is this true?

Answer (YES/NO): NO